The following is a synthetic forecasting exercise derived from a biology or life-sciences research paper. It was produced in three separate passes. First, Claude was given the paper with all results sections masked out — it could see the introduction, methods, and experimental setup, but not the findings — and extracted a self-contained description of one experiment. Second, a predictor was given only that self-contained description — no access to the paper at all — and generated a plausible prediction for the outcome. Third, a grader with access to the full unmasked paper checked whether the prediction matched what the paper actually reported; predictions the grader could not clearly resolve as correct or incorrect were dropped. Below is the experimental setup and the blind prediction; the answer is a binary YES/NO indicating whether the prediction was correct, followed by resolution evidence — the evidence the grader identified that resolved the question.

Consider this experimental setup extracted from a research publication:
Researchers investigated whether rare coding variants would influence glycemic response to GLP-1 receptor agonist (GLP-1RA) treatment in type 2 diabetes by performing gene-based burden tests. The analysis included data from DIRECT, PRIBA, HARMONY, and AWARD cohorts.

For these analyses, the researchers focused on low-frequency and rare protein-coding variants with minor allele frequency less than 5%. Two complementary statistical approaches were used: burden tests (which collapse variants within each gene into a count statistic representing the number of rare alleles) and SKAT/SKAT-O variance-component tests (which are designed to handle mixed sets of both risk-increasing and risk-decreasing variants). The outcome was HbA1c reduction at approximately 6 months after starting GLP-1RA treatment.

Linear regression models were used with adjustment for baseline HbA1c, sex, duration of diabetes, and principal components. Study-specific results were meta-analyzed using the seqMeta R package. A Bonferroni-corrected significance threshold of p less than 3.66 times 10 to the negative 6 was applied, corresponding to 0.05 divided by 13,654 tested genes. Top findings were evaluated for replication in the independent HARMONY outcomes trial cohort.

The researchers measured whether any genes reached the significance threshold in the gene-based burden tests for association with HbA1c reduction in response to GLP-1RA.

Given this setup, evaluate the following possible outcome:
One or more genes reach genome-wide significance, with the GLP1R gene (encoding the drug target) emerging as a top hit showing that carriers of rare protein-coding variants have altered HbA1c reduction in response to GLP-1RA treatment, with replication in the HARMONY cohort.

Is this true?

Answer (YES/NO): NO